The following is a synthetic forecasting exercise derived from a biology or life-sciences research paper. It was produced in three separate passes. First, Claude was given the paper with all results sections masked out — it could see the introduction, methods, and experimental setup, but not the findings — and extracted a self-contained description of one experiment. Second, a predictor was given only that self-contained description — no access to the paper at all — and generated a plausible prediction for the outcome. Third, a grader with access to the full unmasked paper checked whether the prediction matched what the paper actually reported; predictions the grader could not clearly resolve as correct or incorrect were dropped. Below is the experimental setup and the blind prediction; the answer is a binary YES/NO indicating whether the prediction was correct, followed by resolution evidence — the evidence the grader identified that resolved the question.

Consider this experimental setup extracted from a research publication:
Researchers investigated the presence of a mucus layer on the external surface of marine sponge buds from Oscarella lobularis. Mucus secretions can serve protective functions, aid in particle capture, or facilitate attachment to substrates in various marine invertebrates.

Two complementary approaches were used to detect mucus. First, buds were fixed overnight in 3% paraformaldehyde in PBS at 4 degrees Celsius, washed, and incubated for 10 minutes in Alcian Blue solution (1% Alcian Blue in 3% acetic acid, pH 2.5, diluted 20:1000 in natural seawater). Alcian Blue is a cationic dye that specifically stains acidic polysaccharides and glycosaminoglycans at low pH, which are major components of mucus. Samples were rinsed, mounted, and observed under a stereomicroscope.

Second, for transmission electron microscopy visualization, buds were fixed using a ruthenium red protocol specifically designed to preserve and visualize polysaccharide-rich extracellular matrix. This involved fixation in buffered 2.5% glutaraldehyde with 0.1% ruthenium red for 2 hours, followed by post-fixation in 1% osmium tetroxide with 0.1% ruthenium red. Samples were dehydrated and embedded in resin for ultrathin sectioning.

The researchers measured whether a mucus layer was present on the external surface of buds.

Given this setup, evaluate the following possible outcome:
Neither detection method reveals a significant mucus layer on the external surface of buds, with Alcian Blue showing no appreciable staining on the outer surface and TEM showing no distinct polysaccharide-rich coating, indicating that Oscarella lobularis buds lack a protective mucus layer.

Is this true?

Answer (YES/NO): NO